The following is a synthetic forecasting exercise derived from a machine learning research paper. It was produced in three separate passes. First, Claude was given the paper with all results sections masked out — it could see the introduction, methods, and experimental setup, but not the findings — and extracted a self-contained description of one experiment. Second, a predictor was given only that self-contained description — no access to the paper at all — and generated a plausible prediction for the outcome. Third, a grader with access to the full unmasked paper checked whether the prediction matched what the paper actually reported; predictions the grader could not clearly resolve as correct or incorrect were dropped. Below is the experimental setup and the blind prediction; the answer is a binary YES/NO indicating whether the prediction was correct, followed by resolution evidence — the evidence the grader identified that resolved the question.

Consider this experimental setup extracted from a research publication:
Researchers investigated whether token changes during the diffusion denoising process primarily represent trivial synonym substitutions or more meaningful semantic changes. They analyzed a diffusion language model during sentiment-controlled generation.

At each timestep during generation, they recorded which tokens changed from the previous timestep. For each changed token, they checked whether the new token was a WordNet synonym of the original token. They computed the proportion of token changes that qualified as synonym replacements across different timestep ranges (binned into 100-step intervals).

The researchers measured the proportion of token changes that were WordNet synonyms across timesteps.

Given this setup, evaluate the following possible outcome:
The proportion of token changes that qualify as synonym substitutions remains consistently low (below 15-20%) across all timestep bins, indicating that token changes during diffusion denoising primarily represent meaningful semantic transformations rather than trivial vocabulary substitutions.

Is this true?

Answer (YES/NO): YES